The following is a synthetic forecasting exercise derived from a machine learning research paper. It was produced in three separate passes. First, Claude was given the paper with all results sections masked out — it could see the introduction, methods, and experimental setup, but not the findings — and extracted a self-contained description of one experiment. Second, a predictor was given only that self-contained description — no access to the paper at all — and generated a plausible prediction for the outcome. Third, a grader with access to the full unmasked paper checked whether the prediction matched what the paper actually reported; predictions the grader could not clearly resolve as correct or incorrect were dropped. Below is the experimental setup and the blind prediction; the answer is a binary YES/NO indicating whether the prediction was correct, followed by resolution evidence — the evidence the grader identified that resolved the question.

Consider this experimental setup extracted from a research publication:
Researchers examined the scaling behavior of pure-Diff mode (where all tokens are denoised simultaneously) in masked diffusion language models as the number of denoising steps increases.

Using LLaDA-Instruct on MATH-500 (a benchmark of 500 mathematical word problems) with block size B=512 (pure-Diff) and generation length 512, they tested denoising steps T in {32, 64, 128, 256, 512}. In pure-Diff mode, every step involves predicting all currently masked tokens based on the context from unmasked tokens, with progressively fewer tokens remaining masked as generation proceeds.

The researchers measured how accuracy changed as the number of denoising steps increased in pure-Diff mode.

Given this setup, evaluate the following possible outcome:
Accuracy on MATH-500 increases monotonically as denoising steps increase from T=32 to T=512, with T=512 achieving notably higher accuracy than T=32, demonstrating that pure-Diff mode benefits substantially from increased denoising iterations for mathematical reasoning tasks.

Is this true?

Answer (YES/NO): NO